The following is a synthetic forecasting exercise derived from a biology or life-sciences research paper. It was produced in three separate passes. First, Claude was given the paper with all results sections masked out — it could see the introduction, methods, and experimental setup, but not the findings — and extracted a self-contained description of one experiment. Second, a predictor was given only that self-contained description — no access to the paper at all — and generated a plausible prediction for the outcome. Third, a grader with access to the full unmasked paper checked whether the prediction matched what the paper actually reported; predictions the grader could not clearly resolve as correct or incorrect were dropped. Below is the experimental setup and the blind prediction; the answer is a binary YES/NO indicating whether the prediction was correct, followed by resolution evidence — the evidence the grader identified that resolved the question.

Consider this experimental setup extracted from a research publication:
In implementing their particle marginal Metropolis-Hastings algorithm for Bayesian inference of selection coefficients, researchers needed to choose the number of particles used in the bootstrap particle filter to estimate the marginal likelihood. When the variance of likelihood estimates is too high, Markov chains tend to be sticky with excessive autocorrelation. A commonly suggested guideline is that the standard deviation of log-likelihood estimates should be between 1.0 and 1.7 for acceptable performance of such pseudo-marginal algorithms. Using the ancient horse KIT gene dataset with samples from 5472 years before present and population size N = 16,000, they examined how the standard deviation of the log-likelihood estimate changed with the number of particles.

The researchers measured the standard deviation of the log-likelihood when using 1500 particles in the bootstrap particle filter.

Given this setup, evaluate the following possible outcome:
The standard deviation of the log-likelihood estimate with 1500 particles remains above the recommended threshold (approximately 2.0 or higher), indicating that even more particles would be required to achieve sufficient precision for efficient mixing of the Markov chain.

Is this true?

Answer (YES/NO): NO